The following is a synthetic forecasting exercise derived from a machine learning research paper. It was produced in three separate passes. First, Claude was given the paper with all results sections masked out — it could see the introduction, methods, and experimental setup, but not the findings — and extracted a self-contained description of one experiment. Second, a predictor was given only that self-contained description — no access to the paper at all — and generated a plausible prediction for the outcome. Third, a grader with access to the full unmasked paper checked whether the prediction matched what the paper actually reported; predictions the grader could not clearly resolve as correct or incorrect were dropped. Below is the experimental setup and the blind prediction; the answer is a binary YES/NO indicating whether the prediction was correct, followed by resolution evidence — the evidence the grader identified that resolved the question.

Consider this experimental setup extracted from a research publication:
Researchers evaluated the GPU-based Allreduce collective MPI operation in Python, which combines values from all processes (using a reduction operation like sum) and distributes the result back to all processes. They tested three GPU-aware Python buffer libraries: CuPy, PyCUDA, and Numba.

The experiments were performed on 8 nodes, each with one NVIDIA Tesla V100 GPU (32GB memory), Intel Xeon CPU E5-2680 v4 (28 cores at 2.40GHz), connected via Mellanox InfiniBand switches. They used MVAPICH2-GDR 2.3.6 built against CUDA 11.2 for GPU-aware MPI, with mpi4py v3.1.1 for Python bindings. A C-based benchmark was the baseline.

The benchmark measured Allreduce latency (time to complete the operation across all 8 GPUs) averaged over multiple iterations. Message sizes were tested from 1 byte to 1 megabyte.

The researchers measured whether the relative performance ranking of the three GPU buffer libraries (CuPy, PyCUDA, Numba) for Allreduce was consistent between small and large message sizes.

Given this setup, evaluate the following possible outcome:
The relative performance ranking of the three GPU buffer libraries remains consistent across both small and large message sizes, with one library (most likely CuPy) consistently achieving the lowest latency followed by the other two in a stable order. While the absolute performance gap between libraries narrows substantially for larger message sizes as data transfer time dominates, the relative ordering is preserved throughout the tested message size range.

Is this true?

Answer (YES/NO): NO